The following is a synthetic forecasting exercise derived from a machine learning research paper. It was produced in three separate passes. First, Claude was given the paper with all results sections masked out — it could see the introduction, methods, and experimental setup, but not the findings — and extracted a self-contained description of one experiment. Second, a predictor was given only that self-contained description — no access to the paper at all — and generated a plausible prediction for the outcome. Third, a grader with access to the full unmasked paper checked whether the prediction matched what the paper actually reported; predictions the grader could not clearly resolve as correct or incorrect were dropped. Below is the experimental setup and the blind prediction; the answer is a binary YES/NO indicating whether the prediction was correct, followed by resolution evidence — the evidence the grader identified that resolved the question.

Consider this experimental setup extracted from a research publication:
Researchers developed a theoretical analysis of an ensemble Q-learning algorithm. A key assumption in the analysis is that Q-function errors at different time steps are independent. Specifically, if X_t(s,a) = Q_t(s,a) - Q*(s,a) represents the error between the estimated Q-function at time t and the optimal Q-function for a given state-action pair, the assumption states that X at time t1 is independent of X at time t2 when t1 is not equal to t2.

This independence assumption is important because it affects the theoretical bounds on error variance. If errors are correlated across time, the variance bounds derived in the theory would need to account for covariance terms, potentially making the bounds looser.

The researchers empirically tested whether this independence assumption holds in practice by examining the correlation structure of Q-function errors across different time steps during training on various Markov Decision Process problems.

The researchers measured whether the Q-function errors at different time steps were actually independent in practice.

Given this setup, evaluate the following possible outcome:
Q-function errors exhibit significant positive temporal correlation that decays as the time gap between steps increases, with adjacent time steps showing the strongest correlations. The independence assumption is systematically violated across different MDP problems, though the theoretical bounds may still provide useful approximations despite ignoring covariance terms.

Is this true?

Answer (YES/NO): NO